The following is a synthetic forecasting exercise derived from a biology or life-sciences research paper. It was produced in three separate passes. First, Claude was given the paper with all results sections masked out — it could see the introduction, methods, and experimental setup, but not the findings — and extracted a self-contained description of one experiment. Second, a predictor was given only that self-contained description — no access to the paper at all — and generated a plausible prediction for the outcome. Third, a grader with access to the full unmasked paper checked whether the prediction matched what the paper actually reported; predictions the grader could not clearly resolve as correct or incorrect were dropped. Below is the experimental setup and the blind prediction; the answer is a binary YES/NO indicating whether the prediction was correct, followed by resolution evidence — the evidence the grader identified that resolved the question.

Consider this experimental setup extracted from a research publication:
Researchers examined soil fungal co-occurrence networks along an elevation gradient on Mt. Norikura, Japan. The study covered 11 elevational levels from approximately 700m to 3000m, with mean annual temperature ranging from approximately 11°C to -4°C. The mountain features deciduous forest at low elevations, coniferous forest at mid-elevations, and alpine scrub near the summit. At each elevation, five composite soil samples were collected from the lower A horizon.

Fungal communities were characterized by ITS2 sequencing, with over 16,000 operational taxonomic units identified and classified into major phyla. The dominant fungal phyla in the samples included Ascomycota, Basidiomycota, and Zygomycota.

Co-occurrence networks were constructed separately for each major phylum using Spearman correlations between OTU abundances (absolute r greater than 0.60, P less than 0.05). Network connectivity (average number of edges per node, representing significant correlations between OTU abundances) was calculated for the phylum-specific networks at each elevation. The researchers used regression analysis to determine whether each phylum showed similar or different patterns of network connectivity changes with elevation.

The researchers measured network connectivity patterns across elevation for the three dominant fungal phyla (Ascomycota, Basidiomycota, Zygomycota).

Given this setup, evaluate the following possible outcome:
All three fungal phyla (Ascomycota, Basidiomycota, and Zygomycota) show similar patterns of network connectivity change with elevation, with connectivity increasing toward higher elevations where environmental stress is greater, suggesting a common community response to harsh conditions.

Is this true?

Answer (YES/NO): NO